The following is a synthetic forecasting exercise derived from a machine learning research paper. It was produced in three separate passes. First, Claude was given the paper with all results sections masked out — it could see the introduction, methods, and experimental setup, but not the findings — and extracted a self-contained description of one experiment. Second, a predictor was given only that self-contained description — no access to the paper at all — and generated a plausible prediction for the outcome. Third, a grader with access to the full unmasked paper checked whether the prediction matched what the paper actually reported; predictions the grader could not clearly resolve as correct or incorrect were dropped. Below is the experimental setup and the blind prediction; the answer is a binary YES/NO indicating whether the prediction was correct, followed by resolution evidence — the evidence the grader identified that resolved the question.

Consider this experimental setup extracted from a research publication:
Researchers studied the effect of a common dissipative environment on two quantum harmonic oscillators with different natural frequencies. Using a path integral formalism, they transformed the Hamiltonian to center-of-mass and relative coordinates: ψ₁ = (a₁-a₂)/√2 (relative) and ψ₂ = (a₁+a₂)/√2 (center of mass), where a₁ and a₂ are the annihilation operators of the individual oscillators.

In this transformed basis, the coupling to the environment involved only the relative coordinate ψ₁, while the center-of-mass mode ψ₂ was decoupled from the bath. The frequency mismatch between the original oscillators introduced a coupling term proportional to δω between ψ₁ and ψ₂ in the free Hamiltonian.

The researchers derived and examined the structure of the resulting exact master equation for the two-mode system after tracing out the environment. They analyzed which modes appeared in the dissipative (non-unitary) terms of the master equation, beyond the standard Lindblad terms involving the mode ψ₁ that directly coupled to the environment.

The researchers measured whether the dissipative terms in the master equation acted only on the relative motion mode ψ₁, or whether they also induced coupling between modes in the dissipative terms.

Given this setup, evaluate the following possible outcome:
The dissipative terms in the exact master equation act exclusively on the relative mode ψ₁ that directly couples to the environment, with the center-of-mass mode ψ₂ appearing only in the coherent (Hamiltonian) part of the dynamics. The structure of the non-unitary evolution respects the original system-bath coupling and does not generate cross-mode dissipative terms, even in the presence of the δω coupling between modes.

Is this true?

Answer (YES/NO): NO